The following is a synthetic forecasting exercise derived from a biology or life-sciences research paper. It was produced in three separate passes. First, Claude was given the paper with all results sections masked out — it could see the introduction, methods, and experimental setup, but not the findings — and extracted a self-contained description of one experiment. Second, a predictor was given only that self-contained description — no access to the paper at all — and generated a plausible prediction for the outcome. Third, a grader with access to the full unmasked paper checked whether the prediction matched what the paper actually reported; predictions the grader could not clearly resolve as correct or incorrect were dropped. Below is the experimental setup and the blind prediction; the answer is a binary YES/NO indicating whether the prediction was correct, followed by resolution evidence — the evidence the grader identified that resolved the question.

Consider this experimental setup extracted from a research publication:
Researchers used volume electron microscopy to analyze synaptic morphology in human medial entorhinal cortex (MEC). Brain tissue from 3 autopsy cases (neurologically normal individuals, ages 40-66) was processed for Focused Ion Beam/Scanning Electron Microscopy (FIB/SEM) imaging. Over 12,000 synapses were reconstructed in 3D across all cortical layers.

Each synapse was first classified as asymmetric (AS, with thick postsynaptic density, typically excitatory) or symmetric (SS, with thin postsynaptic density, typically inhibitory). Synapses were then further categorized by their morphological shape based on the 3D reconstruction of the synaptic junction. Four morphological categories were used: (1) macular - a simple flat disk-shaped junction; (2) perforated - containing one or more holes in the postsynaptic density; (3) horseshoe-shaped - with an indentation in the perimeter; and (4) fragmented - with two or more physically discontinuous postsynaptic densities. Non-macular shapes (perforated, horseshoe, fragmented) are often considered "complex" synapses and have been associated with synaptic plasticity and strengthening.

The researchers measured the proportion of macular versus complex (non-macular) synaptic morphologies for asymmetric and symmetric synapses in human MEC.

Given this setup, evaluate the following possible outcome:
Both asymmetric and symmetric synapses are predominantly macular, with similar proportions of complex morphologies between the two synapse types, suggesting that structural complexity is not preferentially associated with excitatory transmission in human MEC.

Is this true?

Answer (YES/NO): NO